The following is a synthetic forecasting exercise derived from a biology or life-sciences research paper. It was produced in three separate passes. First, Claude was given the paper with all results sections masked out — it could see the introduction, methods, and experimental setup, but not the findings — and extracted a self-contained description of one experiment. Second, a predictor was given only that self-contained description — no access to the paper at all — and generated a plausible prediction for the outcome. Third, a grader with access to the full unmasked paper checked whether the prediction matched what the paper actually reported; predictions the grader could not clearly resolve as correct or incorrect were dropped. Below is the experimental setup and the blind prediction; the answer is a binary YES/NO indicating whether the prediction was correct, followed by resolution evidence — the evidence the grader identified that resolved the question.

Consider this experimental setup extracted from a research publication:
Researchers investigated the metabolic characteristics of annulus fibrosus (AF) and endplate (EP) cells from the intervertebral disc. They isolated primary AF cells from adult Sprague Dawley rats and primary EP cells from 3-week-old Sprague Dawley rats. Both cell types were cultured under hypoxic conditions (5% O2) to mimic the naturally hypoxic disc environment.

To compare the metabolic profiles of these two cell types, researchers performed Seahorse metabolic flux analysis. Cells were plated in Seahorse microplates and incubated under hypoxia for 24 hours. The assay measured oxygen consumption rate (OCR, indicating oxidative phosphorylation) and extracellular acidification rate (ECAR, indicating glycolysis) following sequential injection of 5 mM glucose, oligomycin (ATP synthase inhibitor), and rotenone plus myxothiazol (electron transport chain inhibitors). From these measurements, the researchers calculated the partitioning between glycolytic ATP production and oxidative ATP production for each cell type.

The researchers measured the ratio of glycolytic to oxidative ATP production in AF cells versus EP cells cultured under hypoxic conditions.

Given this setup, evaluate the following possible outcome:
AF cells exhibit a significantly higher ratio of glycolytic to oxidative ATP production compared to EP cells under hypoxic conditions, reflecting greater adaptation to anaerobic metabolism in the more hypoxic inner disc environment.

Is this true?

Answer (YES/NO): YES